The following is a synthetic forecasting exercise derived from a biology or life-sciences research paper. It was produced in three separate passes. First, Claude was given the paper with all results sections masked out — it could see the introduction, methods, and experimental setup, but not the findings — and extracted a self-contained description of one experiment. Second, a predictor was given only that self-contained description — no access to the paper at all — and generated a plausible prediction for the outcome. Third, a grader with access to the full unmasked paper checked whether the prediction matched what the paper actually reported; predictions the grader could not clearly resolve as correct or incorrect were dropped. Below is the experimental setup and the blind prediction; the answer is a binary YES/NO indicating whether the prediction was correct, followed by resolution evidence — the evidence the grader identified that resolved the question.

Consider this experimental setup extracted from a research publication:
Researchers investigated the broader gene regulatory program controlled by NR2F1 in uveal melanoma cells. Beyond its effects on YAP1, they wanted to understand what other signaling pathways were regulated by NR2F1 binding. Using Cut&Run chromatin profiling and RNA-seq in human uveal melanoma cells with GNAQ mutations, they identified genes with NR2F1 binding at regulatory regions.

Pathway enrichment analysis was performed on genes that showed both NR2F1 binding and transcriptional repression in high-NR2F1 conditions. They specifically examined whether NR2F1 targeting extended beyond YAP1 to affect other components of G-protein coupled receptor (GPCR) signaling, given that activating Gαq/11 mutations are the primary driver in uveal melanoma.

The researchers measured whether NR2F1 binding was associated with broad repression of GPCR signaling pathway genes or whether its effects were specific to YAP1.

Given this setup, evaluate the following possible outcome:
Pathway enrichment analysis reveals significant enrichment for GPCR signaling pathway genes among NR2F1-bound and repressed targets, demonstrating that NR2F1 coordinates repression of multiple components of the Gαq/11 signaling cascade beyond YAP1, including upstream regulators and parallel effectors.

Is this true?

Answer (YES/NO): YES